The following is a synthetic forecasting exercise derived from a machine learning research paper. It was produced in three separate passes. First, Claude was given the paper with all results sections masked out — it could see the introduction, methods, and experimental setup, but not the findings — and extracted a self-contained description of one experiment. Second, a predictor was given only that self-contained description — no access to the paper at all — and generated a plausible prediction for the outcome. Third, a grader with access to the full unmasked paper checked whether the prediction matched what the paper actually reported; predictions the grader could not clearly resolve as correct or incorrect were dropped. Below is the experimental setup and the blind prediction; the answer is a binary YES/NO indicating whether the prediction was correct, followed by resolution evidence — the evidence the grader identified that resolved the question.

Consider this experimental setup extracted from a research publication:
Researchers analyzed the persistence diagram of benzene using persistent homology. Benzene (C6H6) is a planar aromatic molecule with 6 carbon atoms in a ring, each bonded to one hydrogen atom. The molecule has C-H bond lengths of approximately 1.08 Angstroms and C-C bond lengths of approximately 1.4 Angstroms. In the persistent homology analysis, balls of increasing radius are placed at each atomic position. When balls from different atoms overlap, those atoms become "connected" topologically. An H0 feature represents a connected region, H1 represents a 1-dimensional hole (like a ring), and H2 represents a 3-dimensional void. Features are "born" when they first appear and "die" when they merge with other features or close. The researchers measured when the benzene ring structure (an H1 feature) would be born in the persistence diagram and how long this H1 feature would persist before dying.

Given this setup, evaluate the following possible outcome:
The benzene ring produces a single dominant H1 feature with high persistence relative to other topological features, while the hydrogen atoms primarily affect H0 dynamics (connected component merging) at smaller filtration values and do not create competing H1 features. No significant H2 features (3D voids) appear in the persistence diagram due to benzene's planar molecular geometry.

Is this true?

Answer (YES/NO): NO